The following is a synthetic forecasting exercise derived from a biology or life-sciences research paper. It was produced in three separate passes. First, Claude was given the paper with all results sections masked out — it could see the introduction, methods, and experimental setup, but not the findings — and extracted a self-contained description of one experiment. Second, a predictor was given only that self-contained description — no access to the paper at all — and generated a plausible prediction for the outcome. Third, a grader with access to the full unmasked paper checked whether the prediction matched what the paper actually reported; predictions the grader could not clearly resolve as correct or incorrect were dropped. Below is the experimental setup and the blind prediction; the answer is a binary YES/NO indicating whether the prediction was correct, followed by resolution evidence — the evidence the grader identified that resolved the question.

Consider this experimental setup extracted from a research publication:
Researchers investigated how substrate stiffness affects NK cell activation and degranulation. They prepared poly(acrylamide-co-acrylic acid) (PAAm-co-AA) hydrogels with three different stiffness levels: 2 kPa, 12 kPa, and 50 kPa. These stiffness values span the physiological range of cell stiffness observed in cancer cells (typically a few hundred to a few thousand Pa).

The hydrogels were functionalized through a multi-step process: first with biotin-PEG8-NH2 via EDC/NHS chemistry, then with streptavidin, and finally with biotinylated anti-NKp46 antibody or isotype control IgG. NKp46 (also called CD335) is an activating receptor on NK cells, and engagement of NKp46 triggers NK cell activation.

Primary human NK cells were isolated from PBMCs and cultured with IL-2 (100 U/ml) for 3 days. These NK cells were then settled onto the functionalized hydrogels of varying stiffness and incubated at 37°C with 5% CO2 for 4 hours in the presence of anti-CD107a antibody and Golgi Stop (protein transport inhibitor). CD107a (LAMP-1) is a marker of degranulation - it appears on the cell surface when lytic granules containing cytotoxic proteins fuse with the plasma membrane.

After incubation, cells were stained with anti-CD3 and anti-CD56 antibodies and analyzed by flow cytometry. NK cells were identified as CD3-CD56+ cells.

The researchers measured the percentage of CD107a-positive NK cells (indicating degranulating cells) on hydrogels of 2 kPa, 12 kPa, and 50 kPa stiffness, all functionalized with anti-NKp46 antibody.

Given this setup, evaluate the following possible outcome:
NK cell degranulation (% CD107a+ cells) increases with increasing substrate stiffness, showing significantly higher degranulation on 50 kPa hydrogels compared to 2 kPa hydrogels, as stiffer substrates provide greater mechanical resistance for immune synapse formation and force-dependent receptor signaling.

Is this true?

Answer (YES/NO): NO